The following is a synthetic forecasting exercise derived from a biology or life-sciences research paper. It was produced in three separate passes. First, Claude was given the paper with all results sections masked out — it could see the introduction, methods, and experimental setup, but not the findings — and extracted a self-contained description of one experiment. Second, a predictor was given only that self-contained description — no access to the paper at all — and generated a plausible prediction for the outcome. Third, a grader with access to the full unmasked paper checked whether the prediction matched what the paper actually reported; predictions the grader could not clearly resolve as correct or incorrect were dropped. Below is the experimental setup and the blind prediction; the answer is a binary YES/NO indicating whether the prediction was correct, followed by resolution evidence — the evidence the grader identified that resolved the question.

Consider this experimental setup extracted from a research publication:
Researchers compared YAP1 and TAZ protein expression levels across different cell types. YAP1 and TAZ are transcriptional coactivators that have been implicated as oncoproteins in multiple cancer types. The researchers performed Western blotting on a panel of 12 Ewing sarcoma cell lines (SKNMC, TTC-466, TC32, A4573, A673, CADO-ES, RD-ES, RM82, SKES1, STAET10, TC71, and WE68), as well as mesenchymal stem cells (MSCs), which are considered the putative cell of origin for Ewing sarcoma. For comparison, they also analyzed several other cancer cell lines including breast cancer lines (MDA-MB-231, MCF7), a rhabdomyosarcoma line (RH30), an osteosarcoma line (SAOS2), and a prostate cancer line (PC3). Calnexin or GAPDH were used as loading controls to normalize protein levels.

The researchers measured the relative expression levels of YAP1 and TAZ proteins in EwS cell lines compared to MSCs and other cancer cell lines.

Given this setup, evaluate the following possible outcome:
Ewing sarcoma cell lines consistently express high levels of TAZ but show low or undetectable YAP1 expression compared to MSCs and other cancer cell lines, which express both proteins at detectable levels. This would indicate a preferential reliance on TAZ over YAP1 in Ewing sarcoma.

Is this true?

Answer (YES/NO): NO